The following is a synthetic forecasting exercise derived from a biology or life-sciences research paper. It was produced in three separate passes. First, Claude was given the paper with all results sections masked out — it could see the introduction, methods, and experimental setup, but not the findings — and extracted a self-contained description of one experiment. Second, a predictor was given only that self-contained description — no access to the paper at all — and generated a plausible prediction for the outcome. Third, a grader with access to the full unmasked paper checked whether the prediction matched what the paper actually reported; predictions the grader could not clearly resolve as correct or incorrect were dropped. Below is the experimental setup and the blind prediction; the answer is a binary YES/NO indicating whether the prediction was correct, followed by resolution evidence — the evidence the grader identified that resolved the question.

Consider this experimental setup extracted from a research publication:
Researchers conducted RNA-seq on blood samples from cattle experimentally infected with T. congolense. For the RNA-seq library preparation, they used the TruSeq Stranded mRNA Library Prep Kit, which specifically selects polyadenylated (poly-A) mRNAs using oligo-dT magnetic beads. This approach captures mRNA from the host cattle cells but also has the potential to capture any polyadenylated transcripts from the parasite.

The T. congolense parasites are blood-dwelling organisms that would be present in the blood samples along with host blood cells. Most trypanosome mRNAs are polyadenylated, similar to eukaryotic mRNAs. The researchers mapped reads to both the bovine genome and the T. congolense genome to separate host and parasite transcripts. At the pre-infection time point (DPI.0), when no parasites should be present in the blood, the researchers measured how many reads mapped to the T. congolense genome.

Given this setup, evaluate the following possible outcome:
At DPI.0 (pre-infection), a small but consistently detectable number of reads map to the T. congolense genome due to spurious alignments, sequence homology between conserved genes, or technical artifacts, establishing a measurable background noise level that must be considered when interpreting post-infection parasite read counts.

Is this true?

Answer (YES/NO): YES